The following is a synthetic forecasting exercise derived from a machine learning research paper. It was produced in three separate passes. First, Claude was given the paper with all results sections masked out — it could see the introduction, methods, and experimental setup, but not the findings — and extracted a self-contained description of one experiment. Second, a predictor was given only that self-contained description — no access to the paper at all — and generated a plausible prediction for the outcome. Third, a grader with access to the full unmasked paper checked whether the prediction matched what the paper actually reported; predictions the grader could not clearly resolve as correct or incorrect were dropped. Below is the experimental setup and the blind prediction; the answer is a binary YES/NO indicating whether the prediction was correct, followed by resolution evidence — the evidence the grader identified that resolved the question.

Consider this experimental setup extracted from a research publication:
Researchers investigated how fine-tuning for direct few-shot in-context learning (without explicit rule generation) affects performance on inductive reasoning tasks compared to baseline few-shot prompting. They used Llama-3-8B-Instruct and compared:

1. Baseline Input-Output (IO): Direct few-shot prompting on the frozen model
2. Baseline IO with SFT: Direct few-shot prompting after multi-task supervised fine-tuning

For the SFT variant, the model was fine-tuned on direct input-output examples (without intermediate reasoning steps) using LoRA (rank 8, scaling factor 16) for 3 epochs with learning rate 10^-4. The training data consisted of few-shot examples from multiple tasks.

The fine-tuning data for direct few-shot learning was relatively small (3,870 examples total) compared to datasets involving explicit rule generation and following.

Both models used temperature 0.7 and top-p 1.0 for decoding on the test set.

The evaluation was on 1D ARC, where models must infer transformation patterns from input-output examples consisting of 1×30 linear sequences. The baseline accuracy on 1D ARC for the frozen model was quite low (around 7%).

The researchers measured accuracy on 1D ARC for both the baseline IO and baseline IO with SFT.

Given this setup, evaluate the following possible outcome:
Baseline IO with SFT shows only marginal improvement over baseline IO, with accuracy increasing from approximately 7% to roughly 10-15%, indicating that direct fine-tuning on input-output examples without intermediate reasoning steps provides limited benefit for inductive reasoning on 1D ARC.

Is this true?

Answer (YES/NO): NO